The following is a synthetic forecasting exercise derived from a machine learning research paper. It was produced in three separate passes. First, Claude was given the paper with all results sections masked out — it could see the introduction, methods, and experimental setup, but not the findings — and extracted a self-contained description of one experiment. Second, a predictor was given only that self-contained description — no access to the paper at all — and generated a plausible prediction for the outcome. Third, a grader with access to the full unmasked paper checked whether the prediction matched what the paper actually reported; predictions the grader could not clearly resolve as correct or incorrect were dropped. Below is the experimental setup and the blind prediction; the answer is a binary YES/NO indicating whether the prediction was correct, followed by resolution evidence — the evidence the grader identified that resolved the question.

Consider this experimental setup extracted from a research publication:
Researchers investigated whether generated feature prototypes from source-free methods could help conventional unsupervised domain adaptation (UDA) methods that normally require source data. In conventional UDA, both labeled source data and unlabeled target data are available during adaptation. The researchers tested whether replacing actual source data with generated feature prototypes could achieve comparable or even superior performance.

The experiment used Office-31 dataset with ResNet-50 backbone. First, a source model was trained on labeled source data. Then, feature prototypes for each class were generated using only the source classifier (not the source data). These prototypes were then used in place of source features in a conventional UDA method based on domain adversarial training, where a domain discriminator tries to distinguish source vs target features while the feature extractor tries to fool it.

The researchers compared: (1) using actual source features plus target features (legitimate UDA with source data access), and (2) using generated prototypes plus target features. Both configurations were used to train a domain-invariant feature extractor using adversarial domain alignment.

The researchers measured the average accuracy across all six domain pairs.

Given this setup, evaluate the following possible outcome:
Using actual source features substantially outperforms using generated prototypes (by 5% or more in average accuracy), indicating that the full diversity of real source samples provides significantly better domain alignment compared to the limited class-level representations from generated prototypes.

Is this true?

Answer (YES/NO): NO